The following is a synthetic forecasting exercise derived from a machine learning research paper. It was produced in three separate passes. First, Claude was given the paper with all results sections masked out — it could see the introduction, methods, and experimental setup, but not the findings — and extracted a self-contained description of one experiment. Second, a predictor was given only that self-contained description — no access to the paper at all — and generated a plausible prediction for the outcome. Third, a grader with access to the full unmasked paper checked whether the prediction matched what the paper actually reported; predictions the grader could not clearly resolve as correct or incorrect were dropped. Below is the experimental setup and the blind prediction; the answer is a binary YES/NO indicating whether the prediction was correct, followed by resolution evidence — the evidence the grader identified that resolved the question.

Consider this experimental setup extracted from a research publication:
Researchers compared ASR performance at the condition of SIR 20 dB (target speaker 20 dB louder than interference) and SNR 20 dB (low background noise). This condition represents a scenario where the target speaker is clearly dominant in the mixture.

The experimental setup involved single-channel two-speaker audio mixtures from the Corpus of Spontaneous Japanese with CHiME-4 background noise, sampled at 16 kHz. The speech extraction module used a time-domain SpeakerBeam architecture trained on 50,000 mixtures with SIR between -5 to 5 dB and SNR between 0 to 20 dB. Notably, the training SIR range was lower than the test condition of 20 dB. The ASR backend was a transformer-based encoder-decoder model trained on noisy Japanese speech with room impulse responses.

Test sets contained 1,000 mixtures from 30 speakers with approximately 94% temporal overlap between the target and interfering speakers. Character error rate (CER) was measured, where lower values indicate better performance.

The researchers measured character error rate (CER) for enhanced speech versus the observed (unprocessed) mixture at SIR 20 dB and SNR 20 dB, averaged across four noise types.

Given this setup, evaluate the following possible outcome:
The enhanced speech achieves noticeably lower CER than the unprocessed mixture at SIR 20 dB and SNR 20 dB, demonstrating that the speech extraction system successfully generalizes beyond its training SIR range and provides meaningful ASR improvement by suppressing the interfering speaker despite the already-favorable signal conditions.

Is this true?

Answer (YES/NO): NO